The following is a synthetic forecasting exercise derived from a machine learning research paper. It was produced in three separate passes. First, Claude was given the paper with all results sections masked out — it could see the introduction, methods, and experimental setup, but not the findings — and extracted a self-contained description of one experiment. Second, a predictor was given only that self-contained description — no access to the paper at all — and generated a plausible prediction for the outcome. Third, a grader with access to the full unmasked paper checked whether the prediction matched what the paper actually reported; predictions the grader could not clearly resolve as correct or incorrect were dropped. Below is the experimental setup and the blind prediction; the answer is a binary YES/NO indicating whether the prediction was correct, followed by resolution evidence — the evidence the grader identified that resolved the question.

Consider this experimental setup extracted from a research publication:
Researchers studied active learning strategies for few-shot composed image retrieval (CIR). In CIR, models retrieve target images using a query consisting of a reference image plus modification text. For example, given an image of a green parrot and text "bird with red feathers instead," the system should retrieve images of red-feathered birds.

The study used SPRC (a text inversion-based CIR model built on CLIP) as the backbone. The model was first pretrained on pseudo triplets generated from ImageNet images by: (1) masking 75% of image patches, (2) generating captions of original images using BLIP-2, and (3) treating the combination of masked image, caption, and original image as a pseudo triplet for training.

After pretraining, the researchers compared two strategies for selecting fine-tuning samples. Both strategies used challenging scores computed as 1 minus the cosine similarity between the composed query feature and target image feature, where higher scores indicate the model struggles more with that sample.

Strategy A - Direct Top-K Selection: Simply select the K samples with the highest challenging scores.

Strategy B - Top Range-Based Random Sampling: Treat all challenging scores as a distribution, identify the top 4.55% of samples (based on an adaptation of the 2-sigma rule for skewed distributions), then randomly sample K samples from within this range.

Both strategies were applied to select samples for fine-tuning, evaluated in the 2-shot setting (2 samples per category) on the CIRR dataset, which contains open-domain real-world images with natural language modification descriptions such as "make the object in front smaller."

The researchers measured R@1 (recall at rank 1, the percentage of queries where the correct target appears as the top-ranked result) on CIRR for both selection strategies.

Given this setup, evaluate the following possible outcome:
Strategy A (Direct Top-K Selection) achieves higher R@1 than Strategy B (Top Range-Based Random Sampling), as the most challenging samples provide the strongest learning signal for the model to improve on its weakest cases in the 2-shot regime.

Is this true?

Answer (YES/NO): NO